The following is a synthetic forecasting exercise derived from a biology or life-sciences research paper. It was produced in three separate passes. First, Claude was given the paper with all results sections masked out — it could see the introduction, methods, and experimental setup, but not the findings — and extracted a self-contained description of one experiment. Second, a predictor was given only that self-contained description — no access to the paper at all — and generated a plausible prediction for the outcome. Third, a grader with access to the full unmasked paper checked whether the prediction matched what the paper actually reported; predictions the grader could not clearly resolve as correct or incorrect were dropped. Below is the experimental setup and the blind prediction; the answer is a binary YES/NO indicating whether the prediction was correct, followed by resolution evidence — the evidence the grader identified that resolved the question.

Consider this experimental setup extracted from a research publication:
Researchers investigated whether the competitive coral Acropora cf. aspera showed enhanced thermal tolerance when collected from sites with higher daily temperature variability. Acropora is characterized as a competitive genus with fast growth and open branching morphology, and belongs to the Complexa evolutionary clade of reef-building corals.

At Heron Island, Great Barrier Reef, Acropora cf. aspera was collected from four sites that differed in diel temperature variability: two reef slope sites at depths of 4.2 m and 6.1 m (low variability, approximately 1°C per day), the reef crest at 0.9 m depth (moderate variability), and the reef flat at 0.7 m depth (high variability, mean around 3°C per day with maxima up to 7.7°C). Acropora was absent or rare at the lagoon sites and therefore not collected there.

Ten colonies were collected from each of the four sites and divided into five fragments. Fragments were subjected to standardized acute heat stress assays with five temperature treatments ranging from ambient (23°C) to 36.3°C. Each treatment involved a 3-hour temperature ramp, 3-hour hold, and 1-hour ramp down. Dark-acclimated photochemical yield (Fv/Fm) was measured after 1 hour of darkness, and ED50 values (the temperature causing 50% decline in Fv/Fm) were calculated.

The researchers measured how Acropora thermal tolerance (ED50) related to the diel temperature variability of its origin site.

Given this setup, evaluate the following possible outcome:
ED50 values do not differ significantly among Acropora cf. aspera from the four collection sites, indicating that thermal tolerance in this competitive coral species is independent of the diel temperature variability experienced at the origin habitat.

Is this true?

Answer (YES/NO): NO